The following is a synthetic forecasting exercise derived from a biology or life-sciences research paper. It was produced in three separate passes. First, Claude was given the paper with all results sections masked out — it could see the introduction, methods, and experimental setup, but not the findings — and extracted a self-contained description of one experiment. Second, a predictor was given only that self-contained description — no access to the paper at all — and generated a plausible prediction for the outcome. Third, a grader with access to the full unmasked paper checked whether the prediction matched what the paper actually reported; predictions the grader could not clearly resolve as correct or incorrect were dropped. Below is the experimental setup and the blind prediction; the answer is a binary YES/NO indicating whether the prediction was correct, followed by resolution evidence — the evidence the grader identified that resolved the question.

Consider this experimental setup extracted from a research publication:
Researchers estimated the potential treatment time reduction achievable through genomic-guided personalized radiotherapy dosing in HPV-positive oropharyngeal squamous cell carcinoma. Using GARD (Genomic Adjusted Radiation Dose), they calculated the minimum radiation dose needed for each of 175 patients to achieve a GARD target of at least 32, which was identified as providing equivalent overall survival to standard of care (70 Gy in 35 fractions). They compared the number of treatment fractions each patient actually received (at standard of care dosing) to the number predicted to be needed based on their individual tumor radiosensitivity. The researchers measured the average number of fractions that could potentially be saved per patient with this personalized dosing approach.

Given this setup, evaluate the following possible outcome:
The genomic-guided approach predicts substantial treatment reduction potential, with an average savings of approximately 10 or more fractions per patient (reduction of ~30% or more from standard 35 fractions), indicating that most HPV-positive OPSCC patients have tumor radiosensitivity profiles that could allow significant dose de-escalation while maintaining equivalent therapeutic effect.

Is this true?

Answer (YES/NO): NO